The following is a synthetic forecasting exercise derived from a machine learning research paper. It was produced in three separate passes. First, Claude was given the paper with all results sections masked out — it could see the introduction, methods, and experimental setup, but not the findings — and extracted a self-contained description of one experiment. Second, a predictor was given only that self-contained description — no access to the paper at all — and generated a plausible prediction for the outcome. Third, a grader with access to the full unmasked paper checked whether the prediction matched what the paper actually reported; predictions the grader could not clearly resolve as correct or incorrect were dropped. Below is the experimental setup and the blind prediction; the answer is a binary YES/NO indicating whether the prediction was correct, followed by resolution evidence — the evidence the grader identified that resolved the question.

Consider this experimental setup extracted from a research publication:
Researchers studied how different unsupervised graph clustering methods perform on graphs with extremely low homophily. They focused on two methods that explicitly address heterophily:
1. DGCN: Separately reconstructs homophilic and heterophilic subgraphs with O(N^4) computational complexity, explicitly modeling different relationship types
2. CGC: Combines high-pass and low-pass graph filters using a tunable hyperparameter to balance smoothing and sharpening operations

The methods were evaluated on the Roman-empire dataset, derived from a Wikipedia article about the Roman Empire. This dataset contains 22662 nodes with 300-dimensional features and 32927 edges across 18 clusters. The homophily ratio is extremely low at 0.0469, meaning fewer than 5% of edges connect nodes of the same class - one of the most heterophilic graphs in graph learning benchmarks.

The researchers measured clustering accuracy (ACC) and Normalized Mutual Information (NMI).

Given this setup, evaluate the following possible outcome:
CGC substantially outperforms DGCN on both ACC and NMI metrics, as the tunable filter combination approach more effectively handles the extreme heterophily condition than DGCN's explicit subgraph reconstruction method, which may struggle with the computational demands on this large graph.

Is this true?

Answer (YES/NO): NO